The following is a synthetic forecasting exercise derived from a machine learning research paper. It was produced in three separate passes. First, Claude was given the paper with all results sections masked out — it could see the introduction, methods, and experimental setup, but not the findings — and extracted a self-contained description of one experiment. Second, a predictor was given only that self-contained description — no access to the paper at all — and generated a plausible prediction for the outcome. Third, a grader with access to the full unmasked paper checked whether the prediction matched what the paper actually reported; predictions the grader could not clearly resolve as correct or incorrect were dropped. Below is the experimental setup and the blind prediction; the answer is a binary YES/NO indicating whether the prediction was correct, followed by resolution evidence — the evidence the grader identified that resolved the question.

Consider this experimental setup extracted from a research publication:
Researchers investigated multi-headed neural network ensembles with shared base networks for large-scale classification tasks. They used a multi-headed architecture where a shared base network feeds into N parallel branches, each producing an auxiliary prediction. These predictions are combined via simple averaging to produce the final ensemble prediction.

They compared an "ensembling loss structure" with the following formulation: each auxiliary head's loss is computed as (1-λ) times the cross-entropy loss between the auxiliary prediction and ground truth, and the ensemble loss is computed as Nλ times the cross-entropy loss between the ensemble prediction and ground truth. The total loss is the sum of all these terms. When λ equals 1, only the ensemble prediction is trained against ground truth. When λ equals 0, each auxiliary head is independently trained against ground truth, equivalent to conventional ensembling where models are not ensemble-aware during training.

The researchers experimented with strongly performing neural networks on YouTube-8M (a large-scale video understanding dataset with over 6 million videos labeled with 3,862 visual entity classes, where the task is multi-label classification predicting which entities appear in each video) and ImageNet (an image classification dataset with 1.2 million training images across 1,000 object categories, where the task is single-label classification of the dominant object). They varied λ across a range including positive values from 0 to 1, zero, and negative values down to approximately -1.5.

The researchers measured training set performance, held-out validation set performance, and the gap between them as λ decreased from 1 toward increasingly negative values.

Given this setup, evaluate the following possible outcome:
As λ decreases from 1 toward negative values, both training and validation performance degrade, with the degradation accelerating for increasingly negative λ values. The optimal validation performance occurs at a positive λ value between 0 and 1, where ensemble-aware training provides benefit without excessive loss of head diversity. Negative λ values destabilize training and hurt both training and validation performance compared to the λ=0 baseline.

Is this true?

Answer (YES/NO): NO